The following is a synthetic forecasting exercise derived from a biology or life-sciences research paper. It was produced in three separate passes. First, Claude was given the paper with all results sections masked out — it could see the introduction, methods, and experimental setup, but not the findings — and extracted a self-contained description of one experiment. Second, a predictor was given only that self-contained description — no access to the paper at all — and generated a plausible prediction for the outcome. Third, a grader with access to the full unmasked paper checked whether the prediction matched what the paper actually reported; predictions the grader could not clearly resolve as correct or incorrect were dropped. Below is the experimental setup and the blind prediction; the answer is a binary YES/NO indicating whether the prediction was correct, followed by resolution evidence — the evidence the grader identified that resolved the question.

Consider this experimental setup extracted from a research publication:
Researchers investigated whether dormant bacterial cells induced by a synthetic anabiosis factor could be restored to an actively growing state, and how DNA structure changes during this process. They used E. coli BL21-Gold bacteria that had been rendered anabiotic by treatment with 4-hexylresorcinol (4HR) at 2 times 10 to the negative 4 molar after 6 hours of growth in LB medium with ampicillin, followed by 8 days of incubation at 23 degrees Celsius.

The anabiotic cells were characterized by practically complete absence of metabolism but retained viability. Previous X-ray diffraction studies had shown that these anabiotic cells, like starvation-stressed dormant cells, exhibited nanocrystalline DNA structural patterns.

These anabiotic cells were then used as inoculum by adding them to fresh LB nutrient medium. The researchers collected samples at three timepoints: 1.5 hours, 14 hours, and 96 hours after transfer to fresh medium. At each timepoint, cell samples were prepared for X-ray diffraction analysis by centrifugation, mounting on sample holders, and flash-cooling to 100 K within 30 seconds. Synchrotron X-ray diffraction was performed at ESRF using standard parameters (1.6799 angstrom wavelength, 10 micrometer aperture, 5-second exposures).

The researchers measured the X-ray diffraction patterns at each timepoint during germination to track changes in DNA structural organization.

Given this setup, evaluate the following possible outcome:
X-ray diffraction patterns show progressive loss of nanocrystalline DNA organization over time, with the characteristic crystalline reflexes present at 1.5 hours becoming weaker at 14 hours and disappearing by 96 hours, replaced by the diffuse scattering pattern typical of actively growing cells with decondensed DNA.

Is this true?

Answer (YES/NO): NO